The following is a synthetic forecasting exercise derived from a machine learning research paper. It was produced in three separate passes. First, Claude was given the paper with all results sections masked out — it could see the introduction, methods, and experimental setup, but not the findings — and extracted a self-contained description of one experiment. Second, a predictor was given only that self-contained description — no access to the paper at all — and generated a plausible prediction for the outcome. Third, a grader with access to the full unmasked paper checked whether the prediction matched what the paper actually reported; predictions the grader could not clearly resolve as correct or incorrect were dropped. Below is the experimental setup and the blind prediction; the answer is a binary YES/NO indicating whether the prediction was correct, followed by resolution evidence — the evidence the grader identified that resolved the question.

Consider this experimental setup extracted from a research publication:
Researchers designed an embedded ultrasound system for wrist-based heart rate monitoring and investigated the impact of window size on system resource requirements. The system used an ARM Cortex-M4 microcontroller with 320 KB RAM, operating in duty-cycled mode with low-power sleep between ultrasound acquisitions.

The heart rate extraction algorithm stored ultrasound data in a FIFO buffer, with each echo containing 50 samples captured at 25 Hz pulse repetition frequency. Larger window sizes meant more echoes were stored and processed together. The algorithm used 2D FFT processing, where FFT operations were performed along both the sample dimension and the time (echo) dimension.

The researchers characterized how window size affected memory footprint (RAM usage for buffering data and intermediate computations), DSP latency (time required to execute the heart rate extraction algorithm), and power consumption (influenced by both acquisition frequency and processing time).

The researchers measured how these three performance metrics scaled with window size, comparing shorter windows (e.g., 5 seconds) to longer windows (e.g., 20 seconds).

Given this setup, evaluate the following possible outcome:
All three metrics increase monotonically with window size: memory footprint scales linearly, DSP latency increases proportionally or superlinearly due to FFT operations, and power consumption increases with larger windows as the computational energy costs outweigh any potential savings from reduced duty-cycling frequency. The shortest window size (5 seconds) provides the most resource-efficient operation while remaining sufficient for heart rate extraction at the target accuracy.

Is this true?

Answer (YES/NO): NO